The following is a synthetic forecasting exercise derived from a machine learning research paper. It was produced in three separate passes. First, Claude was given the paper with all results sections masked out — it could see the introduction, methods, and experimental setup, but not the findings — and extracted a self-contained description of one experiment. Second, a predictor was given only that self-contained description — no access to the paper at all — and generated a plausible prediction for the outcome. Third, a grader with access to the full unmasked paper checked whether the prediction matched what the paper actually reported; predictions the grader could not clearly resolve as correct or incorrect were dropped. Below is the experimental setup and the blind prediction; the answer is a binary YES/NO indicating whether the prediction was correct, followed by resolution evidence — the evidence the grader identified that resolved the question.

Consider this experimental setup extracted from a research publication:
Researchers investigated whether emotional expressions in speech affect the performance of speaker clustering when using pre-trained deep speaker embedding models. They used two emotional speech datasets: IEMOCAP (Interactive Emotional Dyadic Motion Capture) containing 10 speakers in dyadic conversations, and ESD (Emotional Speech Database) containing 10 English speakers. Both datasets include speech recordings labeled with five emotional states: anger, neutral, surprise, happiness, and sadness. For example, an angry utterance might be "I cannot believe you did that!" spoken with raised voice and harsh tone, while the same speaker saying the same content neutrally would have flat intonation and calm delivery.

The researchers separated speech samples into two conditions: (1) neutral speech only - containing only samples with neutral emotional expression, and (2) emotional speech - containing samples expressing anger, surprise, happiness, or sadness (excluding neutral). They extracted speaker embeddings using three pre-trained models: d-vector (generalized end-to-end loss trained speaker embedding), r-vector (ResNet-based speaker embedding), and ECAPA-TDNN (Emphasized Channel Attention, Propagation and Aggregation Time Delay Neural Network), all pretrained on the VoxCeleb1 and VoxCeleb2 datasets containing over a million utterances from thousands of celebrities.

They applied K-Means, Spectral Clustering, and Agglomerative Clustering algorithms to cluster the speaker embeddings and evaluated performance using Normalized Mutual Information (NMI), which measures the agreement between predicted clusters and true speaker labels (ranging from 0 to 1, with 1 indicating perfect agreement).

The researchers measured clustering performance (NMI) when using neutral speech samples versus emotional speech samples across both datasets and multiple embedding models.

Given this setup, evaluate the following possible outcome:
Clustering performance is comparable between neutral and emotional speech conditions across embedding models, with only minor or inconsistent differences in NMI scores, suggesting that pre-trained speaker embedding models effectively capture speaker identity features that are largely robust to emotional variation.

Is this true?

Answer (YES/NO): NO